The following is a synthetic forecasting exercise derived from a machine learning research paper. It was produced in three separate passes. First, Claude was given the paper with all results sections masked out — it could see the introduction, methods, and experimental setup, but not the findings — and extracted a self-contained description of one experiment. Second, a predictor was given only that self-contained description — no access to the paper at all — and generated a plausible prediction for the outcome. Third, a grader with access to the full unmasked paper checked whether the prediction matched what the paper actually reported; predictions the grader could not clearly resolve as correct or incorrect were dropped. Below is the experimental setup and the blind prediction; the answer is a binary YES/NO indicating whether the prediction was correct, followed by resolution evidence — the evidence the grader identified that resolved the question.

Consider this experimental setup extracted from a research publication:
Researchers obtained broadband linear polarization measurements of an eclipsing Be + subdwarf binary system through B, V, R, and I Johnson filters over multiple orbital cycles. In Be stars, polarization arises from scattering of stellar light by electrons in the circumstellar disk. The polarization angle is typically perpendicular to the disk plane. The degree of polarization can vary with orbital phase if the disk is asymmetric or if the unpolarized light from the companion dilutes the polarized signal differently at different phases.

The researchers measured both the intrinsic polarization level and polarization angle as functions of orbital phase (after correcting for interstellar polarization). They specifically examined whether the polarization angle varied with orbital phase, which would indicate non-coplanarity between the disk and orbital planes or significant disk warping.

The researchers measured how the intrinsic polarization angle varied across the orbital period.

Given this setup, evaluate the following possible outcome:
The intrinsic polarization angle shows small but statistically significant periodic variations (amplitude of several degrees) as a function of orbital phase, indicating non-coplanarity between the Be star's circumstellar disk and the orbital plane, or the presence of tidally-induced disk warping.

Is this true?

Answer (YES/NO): NO